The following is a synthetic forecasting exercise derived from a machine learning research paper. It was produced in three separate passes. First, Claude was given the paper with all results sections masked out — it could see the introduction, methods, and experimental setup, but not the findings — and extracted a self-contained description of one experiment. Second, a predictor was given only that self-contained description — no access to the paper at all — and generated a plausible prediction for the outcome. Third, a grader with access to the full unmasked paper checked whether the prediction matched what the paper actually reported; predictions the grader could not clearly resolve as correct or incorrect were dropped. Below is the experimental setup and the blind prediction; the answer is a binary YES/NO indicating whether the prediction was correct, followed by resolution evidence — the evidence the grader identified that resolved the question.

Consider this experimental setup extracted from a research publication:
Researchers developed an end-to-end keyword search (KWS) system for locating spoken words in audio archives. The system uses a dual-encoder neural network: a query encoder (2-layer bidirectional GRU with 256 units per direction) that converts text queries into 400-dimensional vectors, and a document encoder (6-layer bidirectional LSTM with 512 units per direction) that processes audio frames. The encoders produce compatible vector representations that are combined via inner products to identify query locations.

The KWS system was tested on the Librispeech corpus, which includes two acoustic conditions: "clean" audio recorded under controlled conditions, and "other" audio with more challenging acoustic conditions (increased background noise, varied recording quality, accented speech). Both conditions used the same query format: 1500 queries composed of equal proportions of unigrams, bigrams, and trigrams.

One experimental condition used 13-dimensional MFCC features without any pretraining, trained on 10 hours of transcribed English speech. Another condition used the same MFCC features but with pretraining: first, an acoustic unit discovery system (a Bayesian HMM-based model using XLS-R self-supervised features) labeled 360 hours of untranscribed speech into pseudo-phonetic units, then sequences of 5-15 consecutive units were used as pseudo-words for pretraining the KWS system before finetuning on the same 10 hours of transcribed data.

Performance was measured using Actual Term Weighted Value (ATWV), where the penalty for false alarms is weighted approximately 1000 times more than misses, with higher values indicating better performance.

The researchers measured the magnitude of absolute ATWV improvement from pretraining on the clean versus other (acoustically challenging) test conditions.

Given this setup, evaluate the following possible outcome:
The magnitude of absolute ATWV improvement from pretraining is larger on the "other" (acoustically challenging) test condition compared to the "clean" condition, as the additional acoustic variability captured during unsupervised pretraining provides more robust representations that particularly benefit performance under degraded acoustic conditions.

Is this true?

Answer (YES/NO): NO